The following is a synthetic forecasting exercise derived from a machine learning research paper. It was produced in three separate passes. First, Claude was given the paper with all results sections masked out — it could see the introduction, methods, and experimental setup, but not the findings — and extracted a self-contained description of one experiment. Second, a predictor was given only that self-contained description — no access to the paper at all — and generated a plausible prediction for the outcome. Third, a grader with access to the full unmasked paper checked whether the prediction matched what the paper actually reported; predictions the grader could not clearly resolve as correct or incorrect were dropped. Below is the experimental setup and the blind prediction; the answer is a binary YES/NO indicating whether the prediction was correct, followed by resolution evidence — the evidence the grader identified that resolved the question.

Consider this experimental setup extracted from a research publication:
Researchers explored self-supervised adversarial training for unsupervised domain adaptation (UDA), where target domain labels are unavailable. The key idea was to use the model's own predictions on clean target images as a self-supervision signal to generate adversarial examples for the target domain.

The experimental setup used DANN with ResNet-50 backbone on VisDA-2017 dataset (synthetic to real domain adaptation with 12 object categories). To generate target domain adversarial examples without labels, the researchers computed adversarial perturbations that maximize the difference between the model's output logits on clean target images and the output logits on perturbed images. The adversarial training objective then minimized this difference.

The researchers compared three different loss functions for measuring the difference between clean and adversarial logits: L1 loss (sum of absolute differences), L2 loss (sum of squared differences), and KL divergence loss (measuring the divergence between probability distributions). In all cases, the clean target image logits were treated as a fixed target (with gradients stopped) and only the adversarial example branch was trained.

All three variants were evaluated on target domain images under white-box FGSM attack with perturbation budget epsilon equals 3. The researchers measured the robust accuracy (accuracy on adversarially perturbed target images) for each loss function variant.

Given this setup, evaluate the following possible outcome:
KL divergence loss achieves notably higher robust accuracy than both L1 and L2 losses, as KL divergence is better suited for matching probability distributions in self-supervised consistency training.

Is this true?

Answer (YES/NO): YES